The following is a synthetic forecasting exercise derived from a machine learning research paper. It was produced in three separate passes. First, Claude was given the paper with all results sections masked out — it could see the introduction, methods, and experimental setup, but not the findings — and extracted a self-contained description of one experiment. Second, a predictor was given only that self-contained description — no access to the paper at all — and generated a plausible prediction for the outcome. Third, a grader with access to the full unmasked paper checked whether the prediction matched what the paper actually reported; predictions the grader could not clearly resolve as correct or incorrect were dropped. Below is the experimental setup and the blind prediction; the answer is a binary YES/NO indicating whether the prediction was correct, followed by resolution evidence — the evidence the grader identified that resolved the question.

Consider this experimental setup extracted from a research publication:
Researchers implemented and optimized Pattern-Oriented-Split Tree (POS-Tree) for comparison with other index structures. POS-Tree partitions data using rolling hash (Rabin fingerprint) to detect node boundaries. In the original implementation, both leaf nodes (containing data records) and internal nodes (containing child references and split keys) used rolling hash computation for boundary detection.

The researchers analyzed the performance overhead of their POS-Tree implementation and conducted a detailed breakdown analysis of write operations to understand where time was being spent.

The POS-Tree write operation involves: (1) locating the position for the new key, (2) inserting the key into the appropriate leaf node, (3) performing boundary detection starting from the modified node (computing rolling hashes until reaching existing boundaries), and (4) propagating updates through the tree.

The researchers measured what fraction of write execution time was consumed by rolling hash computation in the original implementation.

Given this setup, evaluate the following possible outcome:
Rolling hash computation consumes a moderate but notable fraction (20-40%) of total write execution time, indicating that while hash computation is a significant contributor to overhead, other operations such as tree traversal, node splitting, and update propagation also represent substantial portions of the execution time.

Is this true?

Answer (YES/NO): NO